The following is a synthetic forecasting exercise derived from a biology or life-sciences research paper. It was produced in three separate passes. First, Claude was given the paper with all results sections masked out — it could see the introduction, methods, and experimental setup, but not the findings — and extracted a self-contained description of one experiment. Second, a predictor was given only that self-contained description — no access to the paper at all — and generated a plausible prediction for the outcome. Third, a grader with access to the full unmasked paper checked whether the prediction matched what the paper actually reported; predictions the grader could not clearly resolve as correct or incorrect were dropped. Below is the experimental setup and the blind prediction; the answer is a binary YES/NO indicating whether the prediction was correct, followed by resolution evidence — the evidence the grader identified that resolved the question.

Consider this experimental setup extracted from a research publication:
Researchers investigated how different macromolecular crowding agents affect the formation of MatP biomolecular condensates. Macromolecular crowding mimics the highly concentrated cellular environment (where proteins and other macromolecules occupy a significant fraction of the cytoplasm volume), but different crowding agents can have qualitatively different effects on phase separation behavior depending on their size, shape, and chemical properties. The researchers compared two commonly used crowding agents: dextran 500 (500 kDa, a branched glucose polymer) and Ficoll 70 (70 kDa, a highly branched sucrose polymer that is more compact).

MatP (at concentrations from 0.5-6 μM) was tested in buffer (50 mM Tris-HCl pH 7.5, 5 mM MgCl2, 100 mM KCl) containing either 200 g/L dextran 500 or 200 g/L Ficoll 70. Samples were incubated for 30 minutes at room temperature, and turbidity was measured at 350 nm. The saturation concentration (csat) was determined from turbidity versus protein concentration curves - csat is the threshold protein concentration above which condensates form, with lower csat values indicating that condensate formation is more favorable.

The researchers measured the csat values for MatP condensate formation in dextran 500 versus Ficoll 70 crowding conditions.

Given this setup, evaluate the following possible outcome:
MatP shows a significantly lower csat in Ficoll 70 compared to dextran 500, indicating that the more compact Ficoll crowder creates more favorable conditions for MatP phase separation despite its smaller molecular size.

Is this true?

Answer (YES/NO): NO